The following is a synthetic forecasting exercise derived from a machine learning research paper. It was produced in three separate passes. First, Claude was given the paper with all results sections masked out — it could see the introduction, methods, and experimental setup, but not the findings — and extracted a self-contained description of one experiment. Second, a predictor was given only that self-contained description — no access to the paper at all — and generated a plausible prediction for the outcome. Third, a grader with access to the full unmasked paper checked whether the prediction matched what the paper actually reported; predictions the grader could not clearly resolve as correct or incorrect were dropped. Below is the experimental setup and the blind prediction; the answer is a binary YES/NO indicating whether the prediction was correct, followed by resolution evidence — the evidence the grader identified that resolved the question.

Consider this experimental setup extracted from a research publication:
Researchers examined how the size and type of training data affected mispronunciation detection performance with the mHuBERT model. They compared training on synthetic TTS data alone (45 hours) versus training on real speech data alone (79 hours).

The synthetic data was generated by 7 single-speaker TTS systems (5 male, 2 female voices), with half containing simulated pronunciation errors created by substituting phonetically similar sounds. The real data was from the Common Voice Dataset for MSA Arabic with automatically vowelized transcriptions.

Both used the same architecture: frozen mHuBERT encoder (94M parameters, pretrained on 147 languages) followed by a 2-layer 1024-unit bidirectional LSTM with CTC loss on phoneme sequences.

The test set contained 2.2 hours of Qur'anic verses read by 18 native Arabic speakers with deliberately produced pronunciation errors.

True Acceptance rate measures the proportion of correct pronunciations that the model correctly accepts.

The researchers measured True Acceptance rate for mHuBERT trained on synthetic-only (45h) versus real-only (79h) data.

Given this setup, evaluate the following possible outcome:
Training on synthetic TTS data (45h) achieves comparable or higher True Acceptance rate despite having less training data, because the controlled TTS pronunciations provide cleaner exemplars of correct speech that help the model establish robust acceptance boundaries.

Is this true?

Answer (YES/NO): YES